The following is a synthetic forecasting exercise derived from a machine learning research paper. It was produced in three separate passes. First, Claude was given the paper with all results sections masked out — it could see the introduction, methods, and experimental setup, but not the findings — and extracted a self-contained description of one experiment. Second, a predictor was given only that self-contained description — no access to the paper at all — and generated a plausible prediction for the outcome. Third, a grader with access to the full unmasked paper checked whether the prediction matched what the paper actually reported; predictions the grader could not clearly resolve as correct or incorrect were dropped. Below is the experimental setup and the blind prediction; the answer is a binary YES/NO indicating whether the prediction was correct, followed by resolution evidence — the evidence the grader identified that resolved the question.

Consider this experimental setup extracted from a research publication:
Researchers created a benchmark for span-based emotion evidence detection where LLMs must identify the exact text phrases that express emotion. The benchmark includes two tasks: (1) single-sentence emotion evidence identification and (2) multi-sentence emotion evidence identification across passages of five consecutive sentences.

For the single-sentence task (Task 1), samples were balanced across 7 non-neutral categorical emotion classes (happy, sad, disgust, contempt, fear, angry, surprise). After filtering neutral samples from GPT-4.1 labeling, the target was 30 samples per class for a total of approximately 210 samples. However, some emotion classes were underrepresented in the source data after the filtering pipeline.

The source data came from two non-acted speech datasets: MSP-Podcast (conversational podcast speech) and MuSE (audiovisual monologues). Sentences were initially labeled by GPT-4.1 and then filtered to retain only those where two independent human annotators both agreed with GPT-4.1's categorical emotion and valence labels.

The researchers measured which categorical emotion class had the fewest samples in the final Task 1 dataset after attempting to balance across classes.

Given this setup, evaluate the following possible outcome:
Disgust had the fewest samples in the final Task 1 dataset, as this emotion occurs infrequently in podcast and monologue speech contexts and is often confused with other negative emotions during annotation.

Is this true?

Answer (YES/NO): NO